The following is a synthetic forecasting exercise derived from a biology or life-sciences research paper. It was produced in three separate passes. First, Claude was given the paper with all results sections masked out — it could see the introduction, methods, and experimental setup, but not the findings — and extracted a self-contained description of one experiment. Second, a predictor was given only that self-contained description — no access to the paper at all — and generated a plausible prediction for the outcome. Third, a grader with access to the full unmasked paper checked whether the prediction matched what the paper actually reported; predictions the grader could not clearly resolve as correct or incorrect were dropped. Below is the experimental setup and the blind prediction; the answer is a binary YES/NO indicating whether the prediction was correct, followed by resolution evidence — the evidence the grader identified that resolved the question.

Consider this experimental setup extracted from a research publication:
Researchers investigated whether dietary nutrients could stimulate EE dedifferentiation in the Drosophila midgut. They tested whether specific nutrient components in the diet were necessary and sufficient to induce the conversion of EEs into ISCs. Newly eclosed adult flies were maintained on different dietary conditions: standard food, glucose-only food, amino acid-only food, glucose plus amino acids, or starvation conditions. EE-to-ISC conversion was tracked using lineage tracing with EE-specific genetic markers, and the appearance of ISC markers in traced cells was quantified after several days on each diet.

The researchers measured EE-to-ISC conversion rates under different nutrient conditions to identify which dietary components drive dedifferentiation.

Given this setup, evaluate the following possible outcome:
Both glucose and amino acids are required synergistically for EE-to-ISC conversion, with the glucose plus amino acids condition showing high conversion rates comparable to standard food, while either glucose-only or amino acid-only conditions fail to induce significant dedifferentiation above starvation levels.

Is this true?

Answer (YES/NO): NO